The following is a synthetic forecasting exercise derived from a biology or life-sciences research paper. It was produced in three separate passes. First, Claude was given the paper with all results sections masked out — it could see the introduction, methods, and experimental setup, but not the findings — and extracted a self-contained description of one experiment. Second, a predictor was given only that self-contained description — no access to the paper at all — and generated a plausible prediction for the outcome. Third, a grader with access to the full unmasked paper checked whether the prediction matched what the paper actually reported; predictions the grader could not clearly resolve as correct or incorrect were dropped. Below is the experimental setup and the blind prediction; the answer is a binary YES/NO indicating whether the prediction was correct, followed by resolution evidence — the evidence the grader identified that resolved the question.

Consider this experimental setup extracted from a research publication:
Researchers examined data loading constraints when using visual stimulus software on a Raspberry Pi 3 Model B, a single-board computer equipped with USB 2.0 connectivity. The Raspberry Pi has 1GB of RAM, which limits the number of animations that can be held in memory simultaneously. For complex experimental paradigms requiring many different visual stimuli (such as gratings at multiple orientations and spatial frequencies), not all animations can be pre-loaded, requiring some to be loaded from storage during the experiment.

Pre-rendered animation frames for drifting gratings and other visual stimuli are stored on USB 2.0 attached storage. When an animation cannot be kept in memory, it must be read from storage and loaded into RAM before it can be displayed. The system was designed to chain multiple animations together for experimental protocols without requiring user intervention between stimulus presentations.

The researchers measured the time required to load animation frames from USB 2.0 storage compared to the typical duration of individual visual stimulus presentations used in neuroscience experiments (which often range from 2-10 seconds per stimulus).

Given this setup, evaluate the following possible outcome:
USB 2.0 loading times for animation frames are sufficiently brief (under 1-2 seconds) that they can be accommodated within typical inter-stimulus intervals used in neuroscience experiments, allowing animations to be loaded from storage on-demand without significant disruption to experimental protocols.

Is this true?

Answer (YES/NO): NO